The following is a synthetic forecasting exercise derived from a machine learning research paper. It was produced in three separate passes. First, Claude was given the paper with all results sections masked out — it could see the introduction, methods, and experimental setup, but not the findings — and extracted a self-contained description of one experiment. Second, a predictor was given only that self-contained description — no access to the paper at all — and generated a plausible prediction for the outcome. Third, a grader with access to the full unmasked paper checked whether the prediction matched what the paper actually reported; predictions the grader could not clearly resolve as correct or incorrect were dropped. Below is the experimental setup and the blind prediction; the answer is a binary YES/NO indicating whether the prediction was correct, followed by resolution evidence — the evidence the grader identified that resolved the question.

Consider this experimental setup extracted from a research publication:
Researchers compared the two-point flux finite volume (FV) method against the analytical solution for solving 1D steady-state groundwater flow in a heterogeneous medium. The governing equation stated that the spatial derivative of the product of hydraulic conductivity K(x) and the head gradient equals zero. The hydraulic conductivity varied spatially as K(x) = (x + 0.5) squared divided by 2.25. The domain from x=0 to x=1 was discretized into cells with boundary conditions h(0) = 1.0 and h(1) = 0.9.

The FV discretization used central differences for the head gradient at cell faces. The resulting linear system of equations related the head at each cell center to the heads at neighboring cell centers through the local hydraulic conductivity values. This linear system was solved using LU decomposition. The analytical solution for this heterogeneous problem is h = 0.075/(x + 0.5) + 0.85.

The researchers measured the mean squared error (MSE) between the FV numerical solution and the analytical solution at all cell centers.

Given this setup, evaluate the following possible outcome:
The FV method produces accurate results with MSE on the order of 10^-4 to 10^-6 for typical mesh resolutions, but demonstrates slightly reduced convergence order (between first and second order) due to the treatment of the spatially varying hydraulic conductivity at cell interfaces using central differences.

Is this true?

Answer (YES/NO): NO